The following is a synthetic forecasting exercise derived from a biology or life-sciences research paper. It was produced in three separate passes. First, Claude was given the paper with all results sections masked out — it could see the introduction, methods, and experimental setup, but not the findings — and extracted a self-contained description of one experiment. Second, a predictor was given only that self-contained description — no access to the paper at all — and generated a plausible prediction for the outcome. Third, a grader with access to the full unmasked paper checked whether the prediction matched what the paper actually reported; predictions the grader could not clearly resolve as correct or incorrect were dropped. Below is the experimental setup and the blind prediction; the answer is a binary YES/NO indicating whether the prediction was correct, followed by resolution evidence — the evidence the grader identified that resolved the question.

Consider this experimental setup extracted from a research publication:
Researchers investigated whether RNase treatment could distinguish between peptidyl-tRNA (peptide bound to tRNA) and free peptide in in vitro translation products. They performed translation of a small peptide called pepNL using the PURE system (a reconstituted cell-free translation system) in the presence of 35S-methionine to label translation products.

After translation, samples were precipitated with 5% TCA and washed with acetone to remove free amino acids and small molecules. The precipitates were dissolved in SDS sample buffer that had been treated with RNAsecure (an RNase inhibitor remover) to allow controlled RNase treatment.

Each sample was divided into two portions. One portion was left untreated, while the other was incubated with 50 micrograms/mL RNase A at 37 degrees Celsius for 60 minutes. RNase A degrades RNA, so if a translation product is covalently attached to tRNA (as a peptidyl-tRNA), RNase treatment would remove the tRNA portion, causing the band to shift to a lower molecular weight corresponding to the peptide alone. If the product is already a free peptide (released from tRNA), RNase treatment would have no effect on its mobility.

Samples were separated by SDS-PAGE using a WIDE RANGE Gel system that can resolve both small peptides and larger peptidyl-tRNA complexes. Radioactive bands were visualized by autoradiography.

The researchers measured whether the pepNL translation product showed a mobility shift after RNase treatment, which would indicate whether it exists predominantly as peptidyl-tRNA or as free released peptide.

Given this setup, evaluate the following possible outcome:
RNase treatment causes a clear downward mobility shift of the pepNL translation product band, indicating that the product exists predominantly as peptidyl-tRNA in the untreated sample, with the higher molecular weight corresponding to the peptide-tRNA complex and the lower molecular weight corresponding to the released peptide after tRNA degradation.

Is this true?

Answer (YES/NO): YES